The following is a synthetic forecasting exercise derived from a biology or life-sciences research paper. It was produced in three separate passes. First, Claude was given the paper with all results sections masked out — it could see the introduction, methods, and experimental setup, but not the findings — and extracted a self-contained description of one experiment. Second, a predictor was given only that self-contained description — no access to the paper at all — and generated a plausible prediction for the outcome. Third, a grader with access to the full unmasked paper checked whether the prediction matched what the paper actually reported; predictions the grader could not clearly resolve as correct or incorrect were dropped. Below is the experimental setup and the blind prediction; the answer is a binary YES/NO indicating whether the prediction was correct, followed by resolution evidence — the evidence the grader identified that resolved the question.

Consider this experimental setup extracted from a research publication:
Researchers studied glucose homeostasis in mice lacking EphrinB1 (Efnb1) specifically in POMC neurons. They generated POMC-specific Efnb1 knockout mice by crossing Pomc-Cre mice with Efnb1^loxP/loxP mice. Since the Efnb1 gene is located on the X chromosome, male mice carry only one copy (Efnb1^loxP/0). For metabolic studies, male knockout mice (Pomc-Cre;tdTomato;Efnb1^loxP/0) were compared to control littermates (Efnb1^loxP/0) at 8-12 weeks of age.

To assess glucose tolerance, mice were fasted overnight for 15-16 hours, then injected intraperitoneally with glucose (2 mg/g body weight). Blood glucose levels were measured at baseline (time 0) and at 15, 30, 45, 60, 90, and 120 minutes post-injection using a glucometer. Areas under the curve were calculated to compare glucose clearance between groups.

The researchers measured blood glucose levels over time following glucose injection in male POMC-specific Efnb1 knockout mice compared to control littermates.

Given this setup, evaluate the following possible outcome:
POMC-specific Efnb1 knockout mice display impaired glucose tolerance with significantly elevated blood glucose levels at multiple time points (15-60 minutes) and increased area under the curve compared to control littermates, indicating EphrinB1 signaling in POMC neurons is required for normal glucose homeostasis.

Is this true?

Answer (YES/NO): YES